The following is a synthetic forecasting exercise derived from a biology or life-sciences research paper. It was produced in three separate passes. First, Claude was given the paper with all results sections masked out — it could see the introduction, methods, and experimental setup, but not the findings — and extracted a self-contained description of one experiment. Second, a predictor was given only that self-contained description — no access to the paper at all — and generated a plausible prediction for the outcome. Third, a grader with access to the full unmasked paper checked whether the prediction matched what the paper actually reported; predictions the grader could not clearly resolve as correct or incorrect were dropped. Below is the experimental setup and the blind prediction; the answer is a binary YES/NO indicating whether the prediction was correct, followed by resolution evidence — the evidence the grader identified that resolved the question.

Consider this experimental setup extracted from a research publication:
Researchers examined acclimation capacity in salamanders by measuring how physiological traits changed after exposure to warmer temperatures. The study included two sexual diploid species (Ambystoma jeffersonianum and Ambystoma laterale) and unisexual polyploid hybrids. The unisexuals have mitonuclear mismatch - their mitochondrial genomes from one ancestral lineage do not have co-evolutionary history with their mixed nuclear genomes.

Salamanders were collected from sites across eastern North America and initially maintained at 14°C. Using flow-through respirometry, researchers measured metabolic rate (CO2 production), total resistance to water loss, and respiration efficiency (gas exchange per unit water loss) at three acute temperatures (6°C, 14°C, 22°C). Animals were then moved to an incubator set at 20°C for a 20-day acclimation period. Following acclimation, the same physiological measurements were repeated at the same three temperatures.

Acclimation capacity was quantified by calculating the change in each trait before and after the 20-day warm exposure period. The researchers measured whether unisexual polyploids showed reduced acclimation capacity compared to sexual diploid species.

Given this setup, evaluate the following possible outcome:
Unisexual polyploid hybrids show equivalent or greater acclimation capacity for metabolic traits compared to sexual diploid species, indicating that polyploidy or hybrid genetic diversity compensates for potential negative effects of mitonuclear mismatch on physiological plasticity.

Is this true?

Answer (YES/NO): NO